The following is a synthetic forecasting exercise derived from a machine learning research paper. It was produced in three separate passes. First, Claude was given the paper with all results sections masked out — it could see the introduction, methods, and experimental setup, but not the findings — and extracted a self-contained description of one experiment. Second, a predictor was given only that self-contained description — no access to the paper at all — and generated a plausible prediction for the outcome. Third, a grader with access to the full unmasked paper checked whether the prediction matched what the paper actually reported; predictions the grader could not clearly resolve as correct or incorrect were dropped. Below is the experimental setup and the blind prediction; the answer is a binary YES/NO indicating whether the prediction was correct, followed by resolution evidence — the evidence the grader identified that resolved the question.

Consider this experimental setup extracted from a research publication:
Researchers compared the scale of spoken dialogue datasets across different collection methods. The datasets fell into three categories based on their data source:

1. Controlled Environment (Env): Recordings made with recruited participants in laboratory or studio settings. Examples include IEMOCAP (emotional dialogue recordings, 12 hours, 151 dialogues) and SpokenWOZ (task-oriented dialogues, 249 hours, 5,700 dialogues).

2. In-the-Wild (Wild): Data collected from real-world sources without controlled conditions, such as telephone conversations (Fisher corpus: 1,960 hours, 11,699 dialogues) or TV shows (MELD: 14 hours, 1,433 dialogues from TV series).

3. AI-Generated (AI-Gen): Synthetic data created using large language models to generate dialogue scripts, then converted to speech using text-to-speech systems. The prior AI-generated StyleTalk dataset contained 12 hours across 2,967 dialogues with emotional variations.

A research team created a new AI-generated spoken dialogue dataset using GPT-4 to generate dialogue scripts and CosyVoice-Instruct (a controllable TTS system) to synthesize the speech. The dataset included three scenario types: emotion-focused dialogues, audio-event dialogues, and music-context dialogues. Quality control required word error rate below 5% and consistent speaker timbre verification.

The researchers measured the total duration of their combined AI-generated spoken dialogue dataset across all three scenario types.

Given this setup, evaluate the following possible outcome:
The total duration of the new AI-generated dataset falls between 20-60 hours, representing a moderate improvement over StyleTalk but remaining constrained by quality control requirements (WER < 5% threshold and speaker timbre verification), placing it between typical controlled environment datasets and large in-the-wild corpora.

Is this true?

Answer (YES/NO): NO